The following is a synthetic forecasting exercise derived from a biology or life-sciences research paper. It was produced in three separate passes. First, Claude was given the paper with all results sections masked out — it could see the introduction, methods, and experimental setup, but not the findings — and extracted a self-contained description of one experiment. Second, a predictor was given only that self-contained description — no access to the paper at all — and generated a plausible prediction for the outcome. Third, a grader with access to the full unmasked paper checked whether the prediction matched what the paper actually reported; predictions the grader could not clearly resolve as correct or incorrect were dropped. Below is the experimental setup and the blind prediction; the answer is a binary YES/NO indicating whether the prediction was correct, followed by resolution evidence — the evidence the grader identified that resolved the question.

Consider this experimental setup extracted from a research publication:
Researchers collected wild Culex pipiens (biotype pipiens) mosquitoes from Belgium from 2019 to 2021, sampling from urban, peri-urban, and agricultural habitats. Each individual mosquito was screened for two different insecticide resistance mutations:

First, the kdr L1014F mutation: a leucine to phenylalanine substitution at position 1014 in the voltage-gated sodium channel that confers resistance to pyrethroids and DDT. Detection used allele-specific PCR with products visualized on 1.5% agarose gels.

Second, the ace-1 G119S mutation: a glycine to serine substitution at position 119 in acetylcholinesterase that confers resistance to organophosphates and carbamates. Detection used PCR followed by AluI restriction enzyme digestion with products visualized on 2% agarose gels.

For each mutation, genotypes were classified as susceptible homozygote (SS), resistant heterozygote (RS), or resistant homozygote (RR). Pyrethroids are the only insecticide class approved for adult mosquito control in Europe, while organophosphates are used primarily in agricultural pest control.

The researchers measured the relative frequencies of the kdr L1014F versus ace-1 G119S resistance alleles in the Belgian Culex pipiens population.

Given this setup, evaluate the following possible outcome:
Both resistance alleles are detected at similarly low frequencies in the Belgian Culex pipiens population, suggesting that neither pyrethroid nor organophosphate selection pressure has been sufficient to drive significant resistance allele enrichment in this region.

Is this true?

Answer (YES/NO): NO